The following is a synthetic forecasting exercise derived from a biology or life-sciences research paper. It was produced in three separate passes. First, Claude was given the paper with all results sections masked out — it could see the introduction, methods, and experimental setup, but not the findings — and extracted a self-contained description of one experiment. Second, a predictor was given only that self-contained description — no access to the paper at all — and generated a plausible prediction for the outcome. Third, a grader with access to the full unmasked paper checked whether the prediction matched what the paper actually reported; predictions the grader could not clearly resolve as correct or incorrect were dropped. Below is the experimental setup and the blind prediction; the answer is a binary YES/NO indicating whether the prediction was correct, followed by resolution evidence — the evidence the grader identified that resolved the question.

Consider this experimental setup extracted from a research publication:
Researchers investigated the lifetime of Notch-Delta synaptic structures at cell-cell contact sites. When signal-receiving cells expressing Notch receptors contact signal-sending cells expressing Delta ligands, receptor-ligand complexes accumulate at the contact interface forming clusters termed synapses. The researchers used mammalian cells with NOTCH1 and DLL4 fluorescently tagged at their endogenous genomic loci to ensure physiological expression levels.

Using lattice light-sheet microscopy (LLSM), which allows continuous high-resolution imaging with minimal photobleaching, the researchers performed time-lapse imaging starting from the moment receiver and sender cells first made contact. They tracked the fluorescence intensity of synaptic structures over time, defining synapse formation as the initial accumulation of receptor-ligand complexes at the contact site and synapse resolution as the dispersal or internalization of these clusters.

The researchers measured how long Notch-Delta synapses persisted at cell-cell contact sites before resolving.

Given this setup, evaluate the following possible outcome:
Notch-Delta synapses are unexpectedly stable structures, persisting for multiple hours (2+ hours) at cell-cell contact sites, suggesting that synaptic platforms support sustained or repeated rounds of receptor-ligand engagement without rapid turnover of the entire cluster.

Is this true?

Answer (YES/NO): NO